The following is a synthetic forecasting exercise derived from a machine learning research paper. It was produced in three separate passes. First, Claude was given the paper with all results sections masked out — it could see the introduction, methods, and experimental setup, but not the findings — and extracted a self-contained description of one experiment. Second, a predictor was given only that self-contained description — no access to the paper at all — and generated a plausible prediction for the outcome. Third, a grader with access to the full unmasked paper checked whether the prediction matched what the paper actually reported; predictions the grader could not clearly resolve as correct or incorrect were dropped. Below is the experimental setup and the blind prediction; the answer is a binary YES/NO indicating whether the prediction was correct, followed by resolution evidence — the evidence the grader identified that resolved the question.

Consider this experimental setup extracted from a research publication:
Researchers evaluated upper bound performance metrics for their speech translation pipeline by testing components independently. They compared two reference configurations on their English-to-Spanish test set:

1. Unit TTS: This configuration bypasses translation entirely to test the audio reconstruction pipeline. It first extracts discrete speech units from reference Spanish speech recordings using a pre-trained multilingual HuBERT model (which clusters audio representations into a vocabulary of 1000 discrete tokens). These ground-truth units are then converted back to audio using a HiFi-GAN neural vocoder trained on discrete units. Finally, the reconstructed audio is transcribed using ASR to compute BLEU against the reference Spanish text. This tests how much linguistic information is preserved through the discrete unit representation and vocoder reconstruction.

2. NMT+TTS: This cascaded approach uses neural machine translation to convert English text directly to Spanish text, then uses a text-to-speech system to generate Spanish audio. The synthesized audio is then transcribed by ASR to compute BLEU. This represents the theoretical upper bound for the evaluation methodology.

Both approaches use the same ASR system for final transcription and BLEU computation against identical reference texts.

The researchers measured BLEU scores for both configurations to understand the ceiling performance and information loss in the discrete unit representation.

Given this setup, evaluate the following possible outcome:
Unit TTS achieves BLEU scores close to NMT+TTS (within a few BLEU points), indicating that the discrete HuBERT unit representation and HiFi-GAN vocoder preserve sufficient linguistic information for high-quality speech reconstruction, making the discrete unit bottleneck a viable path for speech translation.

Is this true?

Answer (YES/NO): NO